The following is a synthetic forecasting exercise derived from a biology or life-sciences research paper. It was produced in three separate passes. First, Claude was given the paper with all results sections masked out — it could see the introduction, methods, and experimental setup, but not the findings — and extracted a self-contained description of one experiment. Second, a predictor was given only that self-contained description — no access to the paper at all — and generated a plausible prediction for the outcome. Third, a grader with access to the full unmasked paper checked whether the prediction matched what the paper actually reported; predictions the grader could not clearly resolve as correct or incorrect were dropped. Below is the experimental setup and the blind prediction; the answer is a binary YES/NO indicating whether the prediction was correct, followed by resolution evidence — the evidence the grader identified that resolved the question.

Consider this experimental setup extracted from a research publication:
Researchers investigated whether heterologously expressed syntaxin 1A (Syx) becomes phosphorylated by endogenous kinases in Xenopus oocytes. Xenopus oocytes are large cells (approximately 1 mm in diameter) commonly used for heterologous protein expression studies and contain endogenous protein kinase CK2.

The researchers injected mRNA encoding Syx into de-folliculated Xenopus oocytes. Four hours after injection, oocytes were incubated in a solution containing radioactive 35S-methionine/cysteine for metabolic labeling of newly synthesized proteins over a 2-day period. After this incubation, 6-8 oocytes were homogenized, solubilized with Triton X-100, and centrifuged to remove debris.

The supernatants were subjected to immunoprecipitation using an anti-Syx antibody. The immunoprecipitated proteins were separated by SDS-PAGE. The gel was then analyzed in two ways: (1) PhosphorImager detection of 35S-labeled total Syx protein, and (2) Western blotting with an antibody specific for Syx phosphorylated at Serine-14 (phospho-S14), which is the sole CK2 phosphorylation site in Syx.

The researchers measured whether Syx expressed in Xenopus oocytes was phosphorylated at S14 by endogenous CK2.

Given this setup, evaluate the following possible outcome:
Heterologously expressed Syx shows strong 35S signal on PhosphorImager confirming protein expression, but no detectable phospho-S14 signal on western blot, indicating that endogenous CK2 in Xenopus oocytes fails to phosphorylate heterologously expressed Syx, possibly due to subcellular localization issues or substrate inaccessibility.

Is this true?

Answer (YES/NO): NO